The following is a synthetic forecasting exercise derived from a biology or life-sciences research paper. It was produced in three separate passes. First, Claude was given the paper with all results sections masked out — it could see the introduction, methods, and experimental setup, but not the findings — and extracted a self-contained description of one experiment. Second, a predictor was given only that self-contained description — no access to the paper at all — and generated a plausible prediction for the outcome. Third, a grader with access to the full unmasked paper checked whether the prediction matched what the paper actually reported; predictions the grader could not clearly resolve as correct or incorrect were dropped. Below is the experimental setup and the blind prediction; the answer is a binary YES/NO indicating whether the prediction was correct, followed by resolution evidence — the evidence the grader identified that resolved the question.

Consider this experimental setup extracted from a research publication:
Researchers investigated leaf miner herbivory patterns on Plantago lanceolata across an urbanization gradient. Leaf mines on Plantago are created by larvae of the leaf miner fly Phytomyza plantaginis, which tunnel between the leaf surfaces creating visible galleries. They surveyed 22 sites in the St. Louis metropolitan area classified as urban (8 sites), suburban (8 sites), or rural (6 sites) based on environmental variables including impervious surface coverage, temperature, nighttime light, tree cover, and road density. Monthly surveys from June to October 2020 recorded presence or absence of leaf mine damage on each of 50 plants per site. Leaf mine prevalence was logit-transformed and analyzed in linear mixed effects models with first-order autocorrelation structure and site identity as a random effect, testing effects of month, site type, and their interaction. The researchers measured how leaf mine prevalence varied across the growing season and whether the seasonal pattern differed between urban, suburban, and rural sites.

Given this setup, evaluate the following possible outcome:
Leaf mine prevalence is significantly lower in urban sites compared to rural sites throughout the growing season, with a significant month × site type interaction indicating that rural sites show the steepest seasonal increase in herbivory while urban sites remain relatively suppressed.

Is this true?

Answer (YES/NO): NO